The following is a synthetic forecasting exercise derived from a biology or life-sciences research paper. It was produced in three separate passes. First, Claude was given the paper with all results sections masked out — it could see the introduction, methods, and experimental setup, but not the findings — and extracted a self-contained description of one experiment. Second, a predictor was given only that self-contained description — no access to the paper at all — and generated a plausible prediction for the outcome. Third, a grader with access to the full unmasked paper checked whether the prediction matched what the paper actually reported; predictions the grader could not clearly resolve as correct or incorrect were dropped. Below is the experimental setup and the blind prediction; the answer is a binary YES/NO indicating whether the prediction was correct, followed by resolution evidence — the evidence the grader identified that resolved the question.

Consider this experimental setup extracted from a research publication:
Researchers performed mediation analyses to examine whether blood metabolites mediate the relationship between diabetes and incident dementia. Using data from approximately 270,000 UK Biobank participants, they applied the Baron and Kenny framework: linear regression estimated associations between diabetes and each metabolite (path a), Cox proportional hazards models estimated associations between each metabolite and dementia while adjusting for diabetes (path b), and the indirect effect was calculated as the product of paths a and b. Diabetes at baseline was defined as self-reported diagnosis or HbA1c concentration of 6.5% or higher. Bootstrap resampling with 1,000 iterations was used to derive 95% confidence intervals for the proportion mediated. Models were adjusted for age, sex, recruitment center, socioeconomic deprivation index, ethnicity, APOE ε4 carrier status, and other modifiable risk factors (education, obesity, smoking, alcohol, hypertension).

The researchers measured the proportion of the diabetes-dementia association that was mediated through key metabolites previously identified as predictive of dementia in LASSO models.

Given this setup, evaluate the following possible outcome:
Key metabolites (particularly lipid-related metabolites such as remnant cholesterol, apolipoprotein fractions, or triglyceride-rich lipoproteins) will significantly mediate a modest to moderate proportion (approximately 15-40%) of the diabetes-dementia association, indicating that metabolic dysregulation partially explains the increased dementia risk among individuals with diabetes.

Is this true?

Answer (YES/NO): NO